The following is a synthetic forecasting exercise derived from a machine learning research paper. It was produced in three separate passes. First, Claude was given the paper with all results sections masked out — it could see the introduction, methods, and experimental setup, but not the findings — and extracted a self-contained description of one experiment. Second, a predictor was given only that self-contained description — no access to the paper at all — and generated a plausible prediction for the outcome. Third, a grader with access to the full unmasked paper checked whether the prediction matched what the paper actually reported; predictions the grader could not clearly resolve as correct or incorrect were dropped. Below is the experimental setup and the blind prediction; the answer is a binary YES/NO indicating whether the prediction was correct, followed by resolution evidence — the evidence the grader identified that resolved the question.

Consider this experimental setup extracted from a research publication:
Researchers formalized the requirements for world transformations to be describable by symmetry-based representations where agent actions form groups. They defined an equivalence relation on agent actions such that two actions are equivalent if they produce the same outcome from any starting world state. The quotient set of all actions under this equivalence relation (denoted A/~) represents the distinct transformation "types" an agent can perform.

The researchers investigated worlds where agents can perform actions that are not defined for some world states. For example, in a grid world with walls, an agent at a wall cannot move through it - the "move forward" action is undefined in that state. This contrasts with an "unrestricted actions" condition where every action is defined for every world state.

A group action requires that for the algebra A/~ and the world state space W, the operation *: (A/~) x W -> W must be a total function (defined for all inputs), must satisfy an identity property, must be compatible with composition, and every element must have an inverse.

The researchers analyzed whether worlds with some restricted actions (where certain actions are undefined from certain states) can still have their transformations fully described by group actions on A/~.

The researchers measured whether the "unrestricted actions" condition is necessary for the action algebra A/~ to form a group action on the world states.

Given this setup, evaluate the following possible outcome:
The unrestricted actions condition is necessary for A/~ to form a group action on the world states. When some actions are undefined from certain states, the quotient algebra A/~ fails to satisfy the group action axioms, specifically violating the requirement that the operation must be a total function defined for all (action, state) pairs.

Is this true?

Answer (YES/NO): YES